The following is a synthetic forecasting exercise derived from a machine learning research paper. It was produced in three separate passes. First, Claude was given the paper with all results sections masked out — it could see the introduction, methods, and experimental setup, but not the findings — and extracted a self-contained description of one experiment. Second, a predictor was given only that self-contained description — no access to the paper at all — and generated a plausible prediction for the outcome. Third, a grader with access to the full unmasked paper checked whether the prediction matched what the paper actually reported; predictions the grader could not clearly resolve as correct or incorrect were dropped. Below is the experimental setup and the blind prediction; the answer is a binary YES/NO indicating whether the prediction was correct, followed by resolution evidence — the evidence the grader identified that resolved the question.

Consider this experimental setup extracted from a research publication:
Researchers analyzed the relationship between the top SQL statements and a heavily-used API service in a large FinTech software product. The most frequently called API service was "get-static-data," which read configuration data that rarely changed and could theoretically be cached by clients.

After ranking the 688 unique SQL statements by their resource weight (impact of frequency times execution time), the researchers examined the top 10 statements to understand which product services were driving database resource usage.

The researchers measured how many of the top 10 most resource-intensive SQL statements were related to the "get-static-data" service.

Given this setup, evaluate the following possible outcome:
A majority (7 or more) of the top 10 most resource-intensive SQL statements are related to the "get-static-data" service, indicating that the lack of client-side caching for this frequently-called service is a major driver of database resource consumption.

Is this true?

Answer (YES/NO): NO